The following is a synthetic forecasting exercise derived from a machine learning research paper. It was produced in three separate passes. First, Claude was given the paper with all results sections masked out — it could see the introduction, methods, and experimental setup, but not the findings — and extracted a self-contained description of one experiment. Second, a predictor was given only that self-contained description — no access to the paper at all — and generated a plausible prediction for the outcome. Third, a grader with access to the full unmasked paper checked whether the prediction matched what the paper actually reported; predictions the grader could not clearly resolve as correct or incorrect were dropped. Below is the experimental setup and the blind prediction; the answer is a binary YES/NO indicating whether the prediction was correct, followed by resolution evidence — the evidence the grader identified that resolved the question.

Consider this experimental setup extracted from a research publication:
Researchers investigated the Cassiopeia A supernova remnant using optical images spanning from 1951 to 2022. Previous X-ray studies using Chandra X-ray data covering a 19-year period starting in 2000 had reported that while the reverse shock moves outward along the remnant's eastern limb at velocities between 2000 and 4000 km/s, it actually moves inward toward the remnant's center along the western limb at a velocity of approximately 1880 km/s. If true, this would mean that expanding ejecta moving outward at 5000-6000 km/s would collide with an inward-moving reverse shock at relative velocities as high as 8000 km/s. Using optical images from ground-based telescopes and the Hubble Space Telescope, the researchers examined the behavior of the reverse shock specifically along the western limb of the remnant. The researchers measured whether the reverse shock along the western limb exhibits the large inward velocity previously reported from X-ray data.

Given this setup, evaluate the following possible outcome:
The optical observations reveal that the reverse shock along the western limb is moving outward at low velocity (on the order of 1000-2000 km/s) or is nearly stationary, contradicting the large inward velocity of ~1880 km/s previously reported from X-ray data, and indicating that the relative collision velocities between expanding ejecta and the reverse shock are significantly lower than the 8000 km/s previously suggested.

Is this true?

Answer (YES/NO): YES